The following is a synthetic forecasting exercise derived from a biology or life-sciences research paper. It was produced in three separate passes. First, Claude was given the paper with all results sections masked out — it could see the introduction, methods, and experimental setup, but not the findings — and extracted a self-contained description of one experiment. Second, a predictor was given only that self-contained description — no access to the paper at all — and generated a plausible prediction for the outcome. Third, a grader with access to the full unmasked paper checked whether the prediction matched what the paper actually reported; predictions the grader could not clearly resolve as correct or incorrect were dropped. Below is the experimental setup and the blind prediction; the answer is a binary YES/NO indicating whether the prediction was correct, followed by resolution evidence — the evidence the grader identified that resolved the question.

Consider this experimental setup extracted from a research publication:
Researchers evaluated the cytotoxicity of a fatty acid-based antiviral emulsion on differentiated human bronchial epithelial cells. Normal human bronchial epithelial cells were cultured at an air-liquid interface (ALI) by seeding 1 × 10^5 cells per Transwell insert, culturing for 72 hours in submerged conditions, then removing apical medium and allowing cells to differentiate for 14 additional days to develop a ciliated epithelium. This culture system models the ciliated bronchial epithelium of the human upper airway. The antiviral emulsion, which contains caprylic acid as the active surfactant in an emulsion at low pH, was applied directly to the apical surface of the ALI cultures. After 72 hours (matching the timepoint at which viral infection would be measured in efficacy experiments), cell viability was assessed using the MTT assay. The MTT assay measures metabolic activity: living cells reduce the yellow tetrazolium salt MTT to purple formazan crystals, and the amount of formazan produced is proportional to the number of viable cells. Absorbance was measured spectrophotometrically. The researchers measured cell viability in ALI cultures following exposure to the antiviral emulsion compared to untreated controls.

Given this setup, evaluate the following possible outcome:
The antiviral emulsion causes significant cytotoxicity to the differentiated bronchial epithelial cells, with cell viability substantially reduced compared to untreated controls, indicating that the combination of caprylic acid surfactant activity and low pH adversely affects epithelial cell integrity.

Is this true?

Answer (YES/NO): NO